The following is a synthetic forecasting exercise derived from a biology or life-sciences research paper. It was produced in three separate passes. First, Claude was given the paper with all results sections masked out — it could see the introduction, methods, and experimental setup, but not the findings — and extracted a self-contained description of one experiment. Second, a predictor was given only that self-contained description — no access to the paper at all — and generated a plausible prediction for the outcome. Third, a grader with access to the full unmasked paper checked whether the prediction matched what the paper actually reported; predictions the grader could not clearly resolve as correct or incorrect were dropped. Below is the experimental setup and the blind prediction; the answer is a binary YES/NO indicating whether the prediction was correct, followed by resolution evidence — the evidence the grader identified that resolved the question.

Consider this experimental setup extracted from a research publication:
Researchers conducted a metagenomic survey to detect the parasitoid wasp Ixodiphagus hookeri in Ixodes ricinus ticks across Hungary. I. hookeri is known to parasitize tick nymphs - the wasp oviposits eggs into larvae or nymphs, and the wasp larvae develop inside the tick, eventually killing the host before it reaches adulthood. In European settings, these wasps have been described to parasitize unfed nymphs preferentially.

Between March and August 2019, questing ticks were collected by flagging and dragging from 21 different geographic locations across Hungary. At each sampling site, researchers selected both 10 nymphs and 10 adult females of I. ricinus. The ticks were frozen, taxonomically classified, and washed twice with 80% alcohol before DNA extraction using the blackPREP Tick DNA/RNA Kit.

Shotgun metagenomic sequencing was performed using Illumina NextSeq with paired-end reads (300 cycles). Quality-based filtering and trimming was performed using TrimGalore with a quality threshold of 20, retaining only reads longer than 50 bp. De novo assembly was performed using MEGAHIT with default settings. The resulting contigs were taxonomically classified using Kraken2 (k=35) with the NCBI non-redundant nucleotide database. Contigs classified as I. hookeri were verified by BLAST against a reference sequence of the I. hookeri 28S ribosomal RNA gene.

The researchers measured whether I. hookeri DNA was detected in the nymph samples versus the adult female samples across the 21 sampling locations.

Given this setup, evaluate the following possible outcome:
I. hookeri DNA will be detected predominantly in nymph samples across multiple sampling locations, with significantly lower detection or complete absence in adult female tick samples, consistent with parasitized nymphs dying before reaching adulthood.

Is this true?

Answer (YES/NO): YES